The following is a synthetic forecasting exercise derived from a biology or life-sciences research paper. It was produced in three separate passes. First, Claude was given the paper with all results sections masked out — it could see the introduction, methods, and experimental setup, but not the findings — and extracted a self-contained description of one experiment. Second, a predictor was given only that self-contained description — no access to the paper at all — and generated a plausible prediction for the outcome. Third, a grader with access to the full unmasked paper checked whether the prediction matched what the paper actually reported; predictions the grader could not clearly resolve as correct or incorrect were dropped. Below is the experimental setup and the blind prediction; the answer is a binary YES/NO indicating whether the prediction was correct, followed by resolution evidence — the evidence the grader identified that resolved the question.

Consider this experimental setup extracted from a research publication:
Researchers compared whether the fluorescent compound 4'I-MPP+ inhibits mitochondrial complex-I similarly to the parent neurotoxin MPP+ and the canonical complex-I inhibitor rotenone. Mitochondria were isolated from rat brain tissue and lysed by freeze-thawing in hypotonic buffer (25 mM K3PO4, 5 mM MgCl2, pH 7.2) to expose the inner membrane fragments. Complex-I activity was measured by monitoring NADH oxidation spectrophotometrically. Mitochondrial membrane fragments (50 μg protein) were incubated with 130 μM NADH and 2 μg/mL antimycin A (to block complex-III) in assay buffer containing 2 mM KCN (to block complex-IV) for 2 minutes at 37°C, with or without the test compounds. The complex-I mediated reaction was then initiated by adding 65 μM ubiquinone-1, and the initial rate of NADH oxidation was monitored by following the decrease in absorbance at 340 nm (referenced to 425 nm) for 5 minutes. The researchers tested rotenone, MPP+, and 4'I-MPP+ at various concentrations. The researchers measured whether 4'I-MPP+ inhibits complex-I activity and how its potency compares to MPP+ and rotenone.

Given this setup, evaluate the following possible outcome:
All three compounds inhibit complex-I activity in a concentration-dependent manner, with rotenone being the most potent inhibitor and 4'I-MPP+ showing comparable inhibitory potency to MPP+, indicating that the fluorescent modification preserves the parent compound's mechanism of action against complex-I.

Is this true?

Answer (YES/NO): NO